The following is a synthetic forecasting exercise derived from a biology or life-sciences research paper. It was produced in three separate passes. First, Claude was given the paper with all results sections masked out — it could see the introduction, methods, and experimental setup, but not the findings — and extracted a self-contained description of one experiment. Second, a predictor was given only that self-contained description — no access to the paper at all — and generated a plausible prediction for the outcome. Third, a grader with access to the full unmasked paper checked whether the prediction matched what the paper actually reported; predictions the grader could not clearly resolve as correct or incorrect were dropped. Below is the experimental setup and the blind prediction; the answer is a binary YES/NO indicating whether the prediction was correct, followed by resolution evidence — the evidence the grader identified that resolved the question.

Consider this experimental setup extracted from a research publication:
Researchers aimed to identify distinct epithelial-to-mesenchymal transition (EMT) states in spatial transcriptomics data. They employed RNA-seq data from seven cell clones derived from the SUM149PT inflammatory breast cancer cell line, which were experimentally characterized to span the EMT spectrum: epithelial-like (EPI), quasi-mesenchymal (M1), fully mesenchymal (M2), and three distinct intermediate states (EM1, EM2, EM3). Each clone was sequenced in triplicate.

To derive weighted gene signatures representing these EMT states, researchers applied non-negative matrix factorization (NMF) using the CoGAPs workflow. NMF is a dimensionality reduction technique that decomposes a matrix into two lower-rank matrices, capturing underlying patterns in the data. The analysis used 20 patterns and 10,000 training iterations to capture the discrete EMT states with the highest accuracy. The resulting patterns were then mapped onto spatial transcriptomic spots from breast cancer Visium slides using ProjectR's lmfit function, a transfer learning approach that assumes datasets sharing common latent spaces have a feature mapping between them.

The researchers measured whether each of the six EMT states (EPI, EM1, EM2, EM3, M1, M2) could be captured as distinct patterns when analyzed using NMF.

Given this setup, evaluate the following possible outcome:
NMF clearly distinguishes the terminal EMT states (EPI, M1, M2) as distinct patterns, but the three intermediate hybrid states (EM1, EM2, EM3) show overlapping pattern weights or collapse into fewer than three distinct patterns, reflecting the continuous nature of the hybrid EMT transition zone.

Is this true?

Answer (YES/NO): NO